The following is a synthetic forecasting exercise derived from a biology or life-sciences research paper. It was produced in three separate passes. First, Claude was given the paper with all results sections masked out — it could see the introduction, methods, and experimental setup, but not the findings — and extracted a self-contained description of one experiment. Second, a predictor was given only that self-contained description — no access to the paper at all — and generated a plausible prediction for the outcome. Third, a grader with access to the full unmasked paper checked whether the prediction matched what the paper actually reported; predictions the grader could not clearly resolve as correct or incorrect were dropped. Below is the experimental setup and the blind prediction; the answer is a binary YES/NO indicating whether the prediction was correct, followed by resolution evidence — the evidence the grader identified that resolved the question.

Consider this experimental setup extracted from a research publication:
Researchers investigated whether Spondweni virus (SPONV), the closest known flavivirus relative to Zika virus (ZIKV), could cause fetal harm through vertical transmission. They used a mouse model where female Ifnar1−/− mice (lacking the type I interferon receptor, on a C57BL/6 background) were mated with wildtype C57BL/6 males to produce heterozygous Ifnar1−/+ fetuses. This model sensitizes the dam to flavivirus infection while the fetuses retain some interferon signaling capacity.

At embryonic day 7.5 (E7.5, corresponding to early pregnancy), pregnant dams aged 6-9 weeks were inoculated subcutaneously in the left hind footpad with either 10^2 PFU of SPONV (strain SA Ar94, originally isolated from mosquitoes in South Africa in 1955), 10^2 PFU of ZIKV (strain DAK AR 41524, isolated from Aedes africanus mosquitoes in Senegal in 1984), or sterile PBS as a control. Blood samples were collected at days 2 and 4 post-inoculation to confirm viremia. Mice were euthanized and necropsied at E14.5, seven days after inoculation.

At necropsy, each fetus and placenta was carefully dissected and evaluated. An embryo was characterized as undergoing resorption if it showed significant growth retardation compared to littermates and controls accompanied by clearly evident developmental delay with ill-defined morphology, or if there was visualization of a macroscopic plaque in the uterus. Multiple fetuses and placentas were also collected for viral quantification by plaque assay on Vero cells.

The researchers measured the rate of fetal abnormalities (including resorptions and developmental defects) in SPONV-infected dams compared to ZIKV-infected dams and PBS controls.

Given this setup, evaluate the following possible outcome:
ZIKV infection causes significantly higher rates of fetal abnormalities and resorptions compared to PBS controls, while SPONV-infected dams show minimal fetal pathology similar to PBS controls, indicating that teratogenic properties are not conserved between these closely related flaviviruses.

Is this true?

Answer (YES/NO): NO